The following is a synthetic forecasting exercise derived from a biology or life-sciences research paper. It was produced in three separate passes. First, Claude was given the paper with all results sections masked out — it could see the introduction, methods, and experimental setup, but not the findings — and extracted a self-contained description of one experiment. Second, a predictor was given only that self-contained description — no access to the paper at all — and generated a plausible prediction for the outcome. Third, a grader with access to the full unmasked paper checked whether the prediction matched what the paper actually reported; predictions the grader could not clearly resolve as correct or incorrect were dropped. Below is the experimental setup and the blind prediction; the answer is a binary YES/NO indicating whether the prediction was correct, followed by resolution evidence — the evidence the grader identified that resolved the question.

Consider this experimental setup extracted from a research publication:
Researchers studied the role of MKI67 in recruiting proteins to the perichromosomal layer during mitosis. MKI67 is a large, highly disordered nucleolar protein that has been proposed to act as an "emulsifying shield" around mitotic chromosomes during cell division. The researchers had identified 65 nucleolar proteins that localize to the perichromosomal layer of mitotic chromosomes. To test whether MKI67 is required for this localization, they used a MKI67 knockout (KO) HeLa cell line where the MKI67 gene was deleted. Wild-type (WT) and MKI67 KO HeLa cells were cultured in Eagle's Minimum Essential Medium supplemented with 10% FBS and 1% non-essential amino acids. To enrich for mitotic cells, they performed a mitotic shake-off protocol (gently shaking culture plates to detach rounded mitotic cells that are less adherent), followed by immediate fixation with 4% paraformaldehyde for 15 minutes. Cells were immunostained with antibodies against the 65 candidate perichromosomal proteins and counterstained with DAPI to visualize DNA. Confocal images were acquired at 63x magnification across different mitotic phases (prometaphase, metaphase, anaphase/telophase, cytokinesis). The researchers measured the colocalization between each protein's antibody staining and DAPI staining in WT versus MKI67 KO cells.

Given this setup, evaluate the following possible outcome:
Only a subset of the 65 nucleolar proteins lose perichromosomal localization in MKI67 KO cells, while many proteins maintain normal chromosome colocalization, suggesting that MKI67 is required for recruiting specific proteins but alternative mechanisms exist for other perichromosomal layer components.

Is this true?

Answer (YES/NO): NO